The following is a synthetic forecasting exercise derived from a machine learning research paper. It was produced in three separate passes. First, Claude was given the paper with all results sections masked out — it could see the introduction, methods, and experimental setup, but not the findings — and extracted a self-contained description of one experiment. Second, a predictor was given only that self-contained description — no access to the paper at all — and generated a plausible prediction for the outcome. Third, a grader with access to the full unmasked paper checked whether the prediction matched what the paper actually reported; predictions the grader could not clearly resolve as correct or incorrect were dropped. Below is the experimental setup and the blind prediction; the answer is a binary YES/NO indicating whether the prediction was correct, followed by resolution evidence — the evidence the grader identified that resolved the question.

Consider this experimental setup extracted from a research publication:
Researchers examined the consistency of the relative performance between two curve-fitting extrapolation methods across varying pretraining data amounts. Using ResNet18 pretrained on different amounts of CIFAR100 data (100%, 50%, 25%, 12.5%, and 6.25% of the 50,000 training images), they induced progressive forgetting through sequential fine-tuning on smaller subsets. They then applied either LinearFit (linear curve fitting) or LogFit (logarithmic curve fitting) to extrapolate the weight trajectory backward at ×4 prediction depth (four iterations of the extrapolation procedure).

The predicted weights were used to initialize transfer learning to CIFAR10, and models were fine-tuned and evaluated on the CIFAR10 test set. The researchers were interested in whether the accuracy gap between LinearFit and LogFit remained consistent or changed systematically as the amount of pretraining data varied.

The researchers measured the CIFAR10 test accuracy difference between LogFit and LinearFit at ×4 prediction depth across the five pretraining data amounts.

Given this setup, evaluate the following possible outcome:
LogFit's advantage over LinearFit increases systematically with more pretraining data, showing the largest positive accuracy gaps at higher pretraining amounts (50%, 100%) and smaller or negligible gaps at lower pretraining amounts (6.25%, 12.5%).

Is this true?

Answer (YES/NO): NO